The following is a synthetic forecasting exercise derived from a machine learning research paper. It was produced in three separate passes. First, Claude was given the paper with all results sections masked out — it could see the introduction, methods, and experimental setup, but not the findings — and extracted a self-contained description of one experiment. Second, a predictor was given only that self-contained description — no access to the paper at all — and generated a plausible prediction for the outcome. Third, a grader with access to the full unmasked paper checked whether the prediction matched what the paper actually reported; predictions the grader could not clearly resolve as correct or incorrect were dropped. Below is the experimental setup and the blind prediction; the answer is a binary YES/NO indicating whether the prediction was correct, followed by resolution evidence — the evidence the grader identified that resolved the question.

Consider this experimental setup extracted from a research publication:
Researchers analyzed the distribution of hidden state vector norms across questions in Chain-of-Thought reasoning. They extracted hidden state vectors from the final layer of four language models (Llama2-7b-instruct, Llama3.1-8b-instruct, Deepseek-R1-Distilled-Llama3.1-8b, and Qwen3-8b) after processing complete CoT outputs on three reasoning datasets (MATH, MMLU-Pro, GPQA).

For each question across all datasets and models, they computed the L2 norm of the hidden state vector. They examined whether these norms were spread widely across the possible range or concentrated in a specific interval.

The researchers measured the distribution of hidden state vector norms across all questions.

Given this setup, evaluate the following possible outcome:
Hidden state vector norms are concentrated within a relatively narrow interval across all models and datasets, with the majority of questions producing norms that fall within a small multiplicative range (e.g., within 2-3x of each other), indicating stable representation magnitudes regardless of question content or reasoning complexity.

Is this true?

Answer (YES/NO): YES